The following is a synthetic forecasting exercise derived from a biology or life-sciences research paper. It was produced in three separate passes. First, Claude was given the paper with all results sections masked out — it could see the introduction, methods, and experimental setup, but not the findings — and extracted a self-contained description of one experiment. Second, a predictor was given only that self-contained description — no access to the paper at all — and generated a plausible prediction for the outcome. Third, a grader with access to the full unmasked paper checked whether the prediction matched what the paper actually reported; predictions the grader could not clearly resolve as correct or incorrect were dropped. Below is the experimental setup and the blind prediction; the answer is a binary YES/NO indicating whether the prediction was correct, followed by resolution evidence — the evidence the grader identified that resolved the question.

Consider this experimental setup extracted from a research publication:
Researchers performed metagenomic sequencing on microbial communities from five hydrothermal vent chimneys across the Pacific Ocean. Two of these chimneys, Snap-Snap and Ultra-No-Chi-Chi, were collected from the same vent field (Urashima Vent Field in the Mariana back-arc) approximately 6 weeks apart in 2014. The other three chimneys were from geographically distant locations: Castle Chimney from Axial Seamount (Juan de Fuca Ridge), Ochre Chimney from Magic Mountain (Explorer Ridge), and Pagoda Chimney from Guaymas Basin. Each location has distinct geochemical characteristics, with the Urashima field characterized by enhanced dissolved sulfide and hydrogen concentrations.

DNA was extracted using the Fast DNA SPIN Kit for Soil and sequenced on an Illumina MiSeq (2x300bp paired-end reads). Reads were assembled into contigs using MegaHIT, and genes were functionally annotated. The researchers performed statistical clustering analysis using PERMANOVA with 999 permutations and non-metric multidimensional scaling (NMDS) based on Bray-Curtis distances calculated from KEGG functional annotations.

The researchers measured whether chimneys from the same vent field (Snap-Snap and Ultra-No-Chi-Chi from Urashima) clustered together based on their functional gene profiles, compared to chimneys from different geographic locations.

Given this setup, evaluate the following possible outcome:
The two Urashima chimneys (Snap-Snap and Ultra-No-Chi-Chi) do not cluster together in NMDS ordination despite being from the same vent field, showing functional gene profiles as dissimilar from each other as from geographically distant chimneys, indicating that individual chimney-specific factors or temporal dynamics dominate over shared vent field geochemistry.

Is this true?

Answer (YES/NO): NO